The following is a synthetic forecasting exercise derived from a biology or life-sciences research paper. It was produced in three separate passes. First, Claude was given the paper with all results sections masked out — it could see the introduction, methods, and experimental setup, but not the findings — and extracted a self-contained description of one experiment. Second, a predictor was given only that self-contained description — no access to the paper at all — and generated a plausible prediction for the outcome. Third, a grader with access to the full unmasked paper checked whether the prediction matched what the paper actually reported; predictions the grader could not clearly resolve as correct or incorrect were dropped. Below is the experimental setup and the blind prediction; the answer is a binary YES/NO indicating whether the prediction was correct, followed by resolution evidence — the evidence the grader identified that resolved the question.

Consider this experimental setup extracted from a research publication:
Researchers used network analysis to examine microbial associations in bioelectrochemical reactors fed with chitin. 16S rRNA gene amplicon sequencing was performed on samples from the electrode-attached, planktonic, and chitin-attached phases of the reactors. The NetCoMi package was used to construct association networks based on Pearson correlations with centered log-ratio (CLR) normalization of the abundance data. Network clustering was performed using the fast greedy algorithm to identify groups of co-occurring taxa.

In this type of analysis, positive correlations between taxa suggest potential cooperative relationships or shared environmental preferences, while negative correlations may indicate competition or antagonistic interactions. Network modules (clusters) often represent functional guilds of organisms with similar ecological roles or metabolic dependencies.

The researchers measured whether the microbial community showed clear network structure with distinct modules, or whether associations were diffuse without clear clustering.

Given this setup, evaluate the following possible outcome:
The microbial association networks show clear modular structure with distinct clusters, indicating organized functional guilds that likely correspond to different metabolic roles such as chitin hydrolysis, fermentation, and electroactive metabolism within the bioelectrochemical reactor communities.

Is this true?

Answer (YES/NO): YES